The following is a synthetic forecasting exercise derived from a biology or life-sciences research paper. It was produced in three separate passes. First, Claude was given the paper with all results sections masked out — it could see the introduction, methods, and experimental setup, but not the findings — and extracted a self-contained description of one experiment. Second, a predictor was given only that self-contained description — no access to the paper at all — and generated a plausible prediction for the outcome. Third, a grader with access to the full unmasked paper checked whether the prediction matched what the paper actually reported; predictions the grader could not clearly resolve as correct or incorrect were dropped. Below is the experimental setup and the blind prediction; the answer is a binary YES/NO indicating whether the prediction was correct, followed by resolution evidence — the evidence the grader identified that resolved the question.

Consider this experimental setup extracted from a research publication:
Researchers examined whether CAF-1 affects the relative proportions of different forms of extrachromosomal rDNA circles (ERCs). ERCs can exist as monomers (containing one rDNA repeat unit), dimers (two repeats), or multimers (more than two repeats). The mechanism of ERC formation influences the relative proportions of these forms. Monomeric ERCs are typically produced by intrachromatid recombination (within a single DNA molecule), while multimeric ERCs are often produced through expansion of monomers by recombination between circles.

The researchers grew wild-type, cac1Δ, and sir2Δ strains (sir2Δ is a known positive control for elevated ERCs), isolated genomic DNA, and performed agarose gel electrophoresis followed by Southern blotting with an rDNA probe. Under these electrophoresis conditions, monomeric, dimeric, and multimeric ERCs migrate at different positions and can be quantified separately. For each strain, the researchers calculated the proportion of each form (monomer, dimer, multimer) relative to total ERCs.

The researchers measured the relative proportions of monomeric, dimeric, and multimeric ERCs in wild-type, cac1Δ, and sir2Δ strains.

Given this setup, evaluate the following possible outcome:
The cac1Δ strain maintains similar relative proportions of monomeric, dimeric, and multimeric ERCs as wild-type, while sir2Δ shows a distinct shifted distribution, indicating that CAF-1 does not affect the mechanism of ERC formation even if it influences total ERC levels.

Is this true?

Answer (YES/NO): NO